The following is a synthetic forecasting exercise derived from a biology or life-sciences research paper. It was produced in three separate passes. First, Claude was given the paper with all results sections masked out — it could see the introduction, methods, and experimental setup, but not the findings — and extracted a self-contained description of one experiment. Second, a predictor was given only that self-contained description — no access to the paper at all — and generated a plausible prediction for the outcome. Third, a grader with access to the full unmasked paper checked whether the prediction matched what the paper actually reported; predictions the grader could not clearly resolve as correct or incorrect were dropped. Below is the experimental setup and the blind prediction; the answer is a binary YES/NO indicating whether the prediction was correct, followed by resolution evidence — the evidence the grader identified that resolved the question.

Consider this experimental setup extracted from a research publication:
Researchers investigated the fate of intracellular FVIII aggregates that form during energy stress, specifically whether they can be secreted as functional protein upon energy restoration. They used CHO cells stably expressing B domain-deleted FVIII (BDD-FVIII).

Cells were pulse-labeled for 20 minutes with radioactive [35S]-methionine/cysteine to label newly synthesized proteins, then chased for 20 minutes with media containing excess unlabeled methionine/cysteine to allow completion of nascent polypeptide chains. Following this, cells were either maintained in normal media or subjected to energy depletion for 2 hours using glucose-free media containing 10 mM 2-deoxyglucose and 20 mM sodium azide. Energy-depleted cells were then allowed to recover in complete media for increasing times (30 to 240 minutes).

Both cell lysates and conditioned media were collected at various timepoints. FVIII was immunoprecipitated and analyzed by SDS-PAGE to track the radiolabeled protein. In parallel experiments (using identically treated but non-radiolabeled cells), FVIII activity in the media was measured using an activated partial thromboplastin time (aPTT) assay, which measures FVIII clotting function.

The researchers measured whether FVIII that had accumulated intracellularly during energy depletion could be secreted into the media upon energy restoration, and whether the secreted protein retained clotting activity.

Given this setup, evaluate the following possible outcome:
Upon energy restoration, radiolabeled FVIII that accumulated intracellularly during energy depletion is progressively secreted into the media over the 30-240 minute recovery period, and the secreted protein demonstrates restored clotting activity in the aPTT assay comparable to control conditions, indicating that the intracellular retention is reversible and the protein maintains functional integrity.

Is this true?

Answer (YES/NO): YES